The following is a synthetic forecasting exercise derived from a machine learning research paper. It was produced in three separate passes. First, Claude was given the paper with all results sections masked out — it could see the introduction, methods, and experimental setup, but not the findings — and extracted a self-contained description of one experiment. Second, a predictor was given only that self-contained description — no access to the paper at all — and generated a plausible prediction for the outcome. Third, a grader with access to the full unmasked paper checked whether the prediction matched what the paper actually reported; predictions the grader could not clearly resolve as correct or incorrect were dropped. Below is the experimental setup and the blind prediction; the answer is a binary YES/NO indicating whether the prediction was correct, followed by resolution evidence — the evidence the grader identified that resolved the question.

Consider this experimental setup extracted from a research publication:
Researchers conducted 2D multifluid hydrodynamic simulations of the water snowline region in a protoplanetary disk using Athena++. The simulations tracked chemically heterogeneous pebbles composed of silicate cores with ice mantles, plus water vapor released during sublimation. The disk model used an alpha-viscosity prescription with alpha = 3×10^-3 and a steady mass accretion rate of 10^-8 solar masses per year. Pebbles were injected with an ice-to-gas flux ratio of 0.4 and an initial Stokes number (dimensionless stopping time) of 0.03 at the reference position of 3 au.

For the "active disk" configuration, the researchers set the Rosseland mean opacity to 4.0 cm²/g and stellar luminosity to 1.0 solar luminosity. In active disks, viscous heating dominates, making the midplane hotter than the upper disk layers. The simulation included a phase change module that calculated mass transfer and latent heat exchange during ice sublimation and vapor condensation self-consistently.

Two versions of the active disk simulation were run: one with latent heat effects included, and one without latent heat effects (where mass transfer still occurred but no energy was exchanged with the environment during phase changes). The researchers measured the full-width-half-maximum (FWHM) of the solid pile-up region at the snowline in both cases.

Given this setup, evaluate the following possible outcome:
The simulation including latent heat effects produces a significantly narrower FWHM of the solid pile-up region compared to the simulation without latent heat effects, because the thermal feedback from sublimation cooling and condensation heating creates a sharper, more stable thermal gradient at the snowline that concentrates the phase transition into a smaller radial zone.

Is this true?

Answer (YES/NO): NO